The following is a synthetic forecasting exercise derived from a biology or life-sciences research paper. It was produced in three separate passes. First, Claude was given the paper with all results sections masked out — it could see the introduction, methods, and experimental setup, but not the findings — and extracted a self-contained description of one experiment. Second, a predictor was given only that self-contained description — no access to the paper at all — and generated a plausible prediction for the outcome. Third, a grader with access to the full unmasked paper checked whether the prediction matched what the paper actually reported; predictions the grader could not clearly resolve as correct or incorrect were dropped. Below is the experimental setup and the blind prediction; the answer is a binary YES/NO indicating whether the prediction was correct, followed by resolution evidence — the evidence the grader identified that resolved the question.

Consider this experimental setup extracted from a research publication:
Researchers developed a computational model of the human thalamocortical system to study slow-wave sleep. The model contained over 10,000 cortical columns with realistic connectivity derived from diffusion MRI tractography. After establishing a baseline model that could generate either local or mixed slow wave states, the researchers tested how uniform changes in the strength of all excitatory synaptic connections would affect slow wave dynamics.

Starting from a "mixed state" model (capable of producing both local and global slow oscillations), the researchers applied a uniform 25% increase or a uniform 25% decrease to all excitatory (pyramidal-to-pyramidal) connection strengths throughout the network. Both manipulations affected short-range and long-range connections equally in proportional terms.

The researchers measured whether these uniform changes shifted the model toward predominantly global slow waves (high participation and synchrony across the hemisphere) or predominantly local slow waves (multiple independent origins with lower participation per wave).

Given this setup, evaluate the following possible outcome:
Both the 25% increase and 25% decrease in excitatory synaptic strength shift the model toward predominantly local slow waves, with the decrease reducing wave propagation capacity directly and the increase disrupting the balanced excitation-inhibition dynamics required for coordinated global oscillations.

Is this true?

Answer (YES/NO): NO